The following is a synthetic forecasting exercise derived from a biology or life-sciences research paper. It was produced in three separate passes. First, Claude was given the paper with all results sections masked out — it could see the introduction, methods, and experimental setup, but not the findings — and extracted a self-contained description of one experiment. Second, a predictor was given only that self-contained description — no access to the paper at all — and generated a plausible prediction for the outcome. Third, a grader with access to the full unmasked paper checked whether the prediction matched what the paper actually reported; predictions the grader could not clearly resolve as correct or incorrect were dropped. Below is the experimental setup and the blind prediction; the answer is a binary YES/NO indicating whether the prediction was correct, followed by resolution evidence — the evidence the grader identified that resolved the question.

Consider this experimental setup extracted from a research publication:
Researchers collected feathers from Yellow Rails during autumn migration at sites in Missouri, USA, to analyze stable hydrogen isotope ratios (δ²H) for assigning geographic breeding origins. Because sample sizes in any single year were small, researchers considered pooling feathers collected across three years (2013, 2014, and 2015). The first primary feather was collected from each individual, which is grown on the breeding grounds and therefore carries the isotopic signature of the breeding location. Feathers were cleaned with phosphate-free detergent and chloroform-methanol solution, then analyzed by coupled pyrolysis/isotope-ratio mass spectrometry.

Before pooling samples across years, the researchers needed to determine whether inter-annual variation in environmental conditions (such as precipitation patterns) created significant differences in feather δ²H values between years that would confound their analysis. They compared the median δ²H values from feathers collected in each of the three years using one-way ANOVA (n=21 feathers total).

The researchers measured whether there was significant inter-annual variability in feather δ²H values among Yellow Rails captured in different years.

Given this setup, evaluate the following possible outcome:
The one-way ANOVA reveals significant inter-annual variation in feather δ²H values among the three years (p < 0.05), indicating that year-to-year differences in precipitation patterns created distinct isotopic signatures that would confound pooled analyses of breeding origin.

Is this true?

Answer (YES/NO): NO